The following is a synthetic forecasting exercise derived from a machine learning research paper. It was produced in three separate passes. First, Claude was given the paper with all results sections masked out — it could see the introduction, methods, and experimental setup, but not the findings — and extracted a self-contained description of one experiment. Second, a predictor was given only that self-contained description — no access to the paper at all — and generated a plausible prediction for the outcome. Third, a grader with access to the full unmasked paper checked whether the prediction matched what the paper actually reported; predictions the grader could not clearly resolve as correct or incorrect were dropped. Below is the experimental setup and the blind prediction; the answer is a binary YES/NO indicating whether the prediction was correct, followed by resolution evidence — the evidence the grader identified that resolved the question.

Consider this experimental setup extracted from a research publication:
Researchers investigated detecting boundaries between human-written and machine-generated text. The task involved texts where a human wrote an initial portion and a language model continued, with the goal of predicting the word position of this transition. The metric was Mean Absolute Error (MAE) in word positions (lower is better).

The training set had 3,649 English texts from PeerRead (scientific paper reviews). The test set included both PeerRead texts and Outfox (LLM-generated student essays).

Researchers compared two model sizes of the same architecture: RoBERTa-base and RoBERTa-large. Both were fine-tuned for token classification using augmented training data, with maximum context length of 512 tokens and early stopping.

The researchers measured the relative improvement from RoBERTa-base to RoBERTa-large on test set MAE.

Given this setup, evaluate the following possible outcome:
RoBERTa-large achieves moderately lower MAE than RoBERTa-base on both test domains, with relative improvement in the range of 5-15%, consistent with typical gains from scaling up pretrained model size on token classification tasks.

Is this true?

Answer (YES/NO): NO